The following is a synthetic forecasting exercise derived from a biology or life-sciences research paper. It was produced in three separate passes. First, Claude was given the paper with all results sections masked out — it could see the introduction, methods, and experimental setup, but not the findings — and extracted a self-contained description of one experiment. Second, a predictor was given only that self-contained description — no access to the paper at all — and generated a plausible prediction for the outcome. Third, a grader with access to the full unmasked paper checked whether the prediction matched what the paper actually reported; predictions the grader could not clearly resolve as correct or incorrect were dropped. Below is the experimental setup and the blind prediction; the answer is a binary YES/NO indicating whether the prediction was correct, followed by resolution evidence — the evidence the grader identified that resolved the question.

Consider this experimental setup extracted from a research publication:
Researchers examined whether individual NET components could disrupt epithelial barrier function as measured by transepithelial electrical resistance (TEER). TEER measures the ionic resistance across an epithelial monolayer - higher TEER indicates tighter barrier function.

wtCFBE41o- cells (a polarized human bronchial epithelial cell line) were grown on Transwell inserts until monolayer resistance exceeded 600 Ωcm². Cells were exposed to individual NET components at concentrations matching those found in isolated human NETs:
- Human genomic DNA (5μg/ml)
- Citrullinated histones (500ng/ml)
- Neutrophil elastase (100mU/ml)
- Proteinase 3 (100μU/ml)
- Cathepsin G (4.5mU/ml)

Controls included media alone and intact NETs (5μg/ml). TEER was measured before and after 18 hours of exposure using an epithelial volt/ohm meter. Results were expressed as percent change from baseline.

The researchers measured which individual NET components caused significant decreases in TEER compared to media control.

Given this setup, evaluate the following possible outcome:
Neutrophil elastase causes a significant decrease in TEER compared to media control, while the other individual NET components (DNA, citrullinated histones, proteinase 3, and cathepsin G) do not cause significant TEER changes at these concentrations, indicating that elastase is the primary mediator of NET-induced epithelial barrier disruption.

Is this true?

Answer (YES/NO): NO